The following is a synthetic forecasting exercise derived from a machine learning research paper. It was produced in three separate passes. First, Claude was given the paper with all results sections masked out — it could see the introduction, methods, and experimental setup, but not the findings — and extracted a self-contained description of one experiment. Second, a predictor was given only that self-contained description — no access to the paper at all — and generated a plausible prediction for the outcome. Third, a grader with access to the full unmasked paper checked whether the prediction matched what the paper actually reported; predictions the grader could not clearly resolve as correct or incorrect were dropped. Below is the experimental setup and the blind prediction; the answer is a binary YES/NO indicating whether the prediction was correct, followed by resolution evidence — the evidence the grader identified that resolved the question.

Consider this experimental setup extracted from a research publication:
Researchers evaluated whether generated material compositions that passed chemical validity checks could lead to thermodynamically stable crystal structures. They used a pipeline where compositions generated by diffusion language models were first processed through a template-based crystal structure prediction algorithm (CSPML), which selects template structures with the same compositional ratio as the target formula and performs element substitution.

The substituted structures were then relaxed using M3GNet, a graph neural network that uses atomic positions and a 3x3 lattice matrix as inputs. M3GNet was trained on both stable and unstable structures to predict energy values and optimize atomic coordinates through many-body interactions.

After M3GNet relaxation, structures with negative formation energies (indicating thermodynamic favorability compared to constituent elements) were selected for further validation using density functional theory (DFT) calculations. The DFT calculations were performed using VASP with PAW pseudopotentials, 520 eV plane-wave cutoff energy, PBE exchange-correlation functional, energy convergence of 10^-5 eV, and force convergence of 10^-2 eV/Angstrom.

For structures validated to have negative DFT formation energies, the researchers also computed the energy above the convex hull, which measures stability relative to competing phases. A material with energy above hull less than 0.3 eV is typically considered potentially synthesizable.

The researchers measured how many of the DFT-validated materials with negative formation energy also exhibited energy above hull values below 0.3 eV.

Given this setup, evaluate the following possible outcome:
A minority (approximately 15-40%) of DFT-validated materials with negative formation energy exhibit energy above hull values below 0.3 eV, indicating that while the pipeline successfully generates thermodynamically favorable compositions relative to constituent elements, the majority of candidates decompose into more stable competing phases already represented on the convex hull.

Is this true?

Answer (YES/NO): NO